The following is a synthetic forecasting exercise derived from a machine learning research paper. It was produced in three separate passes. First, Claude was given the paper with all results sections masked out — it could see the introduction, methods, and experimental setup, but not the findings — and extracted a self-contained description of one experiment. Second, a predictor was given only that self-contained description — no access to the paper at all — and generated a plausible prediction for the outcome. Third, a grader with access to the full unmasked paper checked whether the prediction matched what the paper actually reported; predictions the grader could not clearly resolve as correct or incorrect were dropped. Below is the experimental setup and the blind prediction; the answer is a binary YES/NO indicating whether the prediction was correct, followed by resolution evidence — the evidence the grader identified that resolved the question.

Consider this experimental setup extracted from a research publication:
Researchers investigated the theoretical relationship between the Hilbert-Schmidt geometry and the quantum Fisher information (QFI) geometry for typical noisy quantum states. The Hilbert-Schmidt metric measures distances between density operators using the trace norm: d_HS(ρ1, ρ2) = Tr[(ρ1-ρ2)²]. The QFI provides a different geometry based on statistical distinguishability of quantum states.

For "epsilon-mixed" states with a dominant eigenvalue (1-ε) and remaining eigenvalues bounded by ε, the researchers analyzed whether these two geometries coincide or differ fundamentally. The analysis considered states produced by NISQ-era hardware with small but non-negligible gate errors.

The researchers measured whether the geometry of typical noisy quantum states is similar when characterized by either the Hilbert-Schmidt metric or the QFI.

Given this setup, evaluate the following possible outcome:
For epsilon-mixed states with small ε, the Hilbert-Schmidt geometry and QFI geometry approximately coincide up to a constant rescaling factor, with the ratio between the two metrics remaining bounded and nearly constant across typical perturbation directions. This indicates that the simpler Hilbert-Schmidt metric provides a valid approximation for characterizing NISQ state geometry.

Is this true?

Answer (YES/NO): YES